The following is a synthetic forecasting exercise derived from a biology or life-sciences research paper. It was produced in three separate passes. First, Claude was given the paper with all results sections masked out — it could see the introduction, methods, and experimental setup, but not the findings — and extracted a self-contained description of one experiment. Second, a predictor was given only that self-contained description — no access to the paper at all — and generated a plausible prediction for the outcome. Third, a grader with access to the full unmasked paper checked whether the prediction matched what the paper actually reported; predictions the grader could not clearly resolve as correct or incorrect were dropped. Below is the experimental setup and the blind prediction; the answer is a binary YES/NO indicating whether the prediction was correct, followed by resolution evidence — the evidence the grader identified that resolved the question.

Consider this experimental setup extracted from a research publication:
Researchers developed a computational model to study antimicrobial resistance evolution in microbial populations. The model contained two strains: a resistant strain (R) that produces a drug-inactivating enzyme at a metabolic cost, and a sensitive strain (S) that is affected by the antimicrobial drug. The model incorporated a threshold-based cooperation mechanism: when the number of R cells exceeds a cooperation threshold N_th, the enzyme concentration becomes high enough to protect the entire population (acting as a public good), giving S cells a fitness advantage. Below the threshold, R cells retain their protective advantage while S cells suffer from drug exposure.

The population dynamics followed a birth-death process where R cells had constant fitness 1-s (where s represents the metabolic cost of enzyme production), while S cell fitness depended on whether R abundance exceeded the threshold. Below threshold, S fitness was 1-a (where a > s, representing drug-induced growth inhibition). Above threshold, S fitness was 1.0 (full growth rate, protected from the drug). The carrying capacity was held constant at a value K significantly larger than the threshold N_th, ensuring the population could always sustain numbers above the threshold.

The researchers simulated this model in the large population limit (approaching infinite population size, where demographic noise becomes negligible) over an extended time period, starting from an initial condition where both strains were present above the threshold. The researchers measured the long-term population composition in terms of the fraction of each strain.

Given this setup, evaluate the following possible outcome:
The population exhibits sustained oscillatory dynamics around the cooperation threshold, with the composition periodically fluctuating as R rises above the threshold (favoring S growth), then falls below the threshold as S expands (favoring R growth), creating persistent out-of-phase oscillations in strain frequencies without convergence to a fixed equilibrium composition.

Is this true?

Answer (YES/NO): NO